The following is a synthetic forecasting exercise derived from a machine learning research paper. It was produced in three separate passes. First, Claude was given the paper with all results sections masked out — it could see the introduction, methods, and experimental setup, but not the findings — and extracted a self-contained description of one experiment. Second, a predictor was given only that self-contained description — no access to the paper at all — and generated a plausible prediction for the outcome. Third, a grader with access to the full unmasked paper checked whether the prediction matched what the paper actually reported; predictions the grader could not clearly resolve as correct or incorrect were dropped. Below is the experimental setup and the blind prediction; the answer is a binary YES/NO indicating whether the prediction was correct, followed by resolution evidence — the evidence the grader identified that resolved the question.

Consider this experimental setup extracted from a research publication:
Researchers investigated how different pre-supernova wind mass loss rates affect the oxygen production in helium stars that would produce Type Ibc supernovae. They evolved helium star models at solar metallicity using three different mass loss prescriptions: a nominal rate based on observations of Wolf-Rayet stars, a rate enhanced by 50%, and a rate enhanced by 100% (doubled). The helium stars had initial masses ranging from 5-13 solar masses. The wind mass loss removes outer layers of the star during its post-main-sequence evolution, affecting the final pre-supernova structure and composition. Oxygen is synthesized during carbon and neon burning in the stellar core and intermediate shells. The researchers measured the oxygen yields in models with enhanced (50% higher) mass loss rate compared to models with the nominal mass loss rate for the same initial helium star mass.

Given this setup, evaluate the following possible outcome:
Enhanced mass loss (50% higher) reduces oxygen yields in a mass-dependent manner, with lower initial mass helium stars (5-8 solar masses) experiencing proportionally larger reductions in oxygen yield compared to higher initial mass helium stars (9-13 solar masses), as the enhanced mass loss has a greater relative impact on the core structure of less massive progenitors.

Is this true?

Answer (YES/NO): NO